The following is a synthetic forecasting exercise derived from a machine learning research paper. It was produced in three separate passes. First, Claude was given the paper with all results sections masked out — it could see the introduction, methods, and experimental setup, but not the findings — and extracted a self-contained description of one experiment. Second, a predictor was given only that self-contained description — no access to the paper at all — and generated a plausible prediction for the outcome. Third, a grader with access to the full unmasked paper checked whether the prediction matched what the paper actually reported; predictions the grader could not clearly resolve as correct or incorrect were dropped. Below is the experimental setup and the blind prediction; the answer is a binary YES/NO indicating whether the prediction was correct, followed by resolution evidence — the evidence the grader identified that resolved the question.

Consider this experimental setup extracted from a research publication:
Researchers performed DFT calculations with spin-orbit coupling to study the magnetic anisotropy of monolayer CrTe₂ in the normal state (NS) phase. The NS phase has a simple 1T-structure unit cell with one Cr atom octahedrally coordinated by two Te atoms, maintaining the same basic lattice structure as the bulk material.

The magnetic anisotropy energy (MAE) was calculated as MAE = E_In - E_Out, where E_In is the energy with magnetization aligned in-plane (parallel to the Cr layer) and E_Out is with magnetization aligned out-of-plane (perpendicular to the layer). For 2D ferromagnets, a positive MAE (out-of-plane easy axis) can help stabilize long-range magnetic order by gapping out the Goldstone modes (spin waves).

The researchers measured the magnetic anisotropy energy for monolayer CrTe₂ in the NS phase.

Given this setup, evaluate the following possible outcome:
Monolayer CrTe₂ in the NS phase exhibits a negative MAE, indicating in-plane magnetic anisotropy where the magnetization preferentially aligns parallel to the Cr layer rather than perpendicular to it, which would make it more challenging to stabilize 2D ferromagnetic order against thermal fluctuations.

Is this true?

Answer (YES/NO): YES